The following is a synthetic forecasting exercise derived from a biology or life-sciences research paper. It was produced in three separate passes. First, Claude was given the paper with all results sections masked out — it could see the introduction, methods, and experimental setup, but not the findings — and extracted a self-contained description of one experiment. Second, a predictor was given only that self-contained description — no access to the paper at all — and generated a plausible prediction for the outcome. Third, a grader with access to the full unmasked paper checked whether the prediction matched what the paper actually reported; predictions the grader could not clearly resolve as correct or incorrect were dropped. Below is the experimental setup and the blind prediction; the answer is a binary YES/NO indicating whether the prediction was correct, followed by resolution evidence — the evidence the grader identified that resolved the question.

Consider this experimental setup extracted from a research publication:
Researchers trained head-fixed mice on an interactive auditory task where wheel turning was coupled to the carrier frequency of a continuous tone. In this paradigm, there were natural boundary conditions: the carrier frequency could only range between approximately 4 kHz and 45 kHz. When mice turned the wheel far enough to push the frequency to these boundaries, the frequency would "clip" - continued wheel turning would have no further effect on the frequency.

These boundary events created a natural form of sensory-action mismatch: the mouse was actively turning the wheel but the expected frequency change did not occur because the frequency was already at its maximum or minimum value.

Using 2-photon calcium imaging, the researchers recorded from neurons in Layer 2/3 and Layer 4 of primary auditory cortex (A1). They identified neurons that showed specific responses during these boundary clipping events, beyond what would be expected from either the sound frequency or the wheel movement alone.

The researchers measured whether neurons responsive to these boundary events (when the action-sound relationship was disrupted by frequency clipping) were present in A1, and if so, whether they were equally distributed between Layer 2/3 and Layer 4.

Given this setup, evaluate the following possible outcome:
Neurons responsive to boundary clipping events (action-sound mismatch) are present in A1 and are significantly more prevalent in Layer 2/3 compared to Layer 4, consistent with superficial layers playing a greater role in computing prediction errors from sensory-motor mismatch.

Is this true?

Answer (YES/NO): NO